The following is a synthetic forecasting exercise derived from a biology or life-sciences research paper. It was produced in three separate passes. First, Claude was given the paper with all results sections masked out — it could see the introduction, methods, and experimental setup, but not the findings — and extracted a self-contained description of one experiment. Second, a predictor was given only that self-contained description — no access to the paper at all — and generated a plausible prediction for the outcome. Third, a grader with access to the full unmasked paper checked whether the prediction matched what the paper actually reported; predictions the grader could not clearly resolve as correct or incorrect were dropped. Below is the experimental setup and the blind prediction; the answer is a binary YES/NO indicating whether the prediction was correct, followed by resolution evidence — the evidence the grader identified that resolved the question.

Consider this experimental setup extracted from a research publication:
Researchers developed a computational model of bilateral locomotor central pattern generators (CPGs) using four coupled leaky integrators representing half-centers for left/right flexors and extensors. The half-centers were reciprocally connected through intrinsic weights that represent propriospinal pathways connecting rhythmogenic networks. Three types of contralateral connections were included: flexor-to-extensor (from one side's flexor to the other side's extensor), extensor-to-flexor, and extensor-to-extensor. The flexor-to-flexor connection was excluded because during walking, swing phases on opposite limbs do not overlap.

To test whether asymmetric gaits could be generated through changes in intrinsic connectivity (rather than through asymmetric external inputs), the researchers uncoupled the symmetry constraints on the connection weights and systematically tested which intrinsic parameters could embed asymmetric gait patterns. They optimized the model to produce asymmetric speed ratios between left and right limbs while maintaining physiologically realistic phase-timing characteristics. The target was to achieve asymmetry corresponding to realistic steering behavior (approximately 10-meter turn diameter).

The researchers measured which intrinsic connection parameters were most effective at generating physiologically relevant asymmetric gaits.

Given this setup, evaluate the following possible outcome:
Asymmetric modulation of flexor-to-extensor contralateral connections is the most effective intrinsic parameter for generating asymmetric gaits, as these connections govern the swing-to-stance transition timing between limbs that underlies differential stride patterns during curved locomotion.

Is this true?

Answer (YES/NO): NO